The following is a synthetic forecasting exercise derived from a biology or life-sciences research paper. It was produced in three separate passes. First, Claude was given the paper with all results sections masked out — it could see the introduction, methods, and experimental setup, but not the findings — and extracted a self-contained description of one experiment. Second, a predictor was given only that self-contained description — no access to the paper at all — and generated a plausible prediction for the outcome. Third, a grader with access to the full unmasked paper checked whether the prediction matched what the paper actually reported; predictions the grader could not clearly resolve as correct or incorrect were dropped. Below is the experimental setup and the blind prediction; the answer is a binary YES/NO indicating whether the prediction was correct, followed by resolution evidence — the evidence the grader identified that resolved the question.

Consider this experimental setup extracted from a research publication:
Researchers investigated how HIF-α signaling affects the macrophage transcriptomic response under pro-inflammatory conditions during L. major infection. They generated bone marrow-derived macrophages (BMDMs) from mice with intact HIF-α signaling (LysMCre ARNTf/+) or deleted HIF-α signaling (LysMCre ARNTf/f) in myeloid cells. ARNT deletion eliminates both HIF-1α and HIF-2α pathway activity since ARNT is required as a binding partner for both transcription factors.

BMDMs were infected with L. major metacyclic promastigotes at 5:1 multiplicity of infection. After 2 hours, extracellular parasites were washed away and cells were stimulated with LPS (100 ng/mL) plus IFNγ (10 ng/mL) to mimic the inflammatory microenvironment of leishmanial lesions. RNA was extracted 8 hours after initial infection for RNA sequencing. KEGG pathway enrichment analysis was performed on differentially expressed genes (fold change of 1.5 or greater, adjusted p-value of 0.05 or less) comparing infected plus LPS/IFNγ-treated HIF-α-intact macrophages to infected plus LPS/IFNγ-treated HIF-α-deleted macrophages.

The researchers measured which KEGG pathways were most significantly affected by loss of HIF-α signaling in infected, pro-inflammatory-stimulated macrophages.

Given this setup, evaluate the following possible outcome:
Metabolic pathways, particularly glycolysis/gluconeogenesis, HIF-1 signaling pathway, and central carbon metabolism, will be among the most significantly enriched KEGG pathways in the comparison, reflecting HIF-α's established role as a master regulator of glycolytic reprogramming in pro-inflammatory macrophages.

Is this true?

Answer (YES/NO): NO